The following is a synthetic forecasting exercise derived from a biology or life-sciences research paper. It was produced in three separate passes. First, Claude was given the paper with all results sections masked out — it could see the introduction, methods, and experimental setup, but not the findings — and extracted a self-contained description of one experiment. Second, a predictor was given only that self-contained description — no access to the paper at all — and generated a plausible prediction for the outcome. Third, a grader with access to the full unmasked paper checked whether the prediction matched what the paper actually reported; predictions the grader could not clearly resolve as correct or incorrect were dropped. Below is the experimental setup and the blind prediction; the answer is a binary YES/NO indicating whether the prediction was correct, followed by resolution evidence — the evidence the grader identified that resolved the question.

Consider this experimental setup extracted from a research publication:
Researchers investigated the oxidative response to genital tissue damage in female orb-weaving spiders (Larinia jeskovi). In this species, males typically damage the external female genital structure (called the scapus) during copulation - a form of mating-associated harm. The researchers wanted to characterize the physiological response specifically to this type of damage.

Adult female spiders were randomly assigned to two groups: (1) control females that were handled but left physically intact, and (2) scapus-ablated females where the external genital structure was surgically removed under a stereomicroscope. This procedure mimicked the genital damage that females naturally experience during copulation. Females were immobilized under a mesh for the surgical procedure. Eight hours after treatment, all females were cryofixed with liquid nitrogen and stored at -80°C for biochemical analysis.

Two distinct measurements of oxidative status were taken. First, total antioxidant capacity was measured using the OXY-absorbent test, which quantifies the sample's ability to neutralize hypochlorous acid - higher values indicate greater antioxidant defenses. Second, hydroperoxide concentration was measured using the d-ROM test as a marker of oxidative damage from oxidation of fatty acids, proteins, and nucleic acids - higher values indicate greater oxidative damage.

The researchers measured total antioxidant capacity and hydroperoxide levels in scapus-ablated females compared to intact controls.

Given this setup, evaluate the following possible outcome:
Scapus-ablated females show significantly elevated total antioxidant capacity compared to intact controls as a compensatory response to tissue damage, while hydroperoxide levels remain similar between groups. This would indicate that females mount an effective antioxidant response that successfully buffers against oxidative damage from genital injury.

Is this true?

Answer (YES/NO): NO